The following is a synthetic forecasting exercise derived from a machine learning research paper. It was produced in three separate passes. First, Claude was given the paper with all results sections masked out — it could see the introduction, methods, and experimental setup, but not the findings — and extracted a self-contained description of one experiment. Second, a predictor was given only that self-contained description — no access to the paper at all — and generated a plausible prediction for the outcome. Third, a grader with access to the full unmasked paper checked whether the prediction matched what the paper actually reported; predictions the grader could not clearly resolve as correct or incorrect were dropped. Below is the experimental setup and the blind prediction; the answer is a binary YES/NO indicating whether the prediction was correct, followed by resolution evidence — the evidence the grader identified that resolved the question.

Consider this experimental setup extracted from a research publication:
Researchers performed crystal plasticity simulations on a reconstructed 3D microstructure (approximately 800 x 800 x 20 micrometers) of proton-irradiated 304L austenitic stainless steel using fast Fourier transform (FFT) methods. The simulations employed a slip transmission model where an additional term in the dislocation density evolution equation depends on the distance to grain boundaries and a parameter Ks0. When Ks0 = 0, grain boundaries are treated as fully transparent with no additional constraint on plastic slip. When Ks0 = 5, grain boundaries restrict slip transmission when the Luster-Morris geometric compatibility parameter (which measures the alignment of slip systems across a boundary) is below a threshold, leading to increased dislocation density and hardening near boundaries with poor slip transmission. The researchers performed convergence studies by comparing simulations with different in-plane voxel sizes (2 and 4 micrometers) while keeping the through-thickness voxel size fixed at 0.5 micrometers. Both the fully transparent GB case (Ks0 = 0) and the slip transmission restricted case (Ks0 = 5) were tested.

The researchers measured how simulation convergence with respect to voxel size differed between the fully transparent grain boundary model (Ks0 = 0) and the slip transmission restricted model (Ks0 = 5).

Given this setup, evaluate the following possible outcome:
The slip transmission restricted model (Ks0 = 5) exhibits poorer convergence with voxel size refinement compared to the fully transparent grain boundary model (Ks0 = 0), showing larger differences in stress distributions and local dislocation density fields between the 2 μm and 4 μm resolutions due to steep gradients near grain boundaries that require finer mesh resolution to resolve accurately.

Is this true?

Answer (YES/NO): NO